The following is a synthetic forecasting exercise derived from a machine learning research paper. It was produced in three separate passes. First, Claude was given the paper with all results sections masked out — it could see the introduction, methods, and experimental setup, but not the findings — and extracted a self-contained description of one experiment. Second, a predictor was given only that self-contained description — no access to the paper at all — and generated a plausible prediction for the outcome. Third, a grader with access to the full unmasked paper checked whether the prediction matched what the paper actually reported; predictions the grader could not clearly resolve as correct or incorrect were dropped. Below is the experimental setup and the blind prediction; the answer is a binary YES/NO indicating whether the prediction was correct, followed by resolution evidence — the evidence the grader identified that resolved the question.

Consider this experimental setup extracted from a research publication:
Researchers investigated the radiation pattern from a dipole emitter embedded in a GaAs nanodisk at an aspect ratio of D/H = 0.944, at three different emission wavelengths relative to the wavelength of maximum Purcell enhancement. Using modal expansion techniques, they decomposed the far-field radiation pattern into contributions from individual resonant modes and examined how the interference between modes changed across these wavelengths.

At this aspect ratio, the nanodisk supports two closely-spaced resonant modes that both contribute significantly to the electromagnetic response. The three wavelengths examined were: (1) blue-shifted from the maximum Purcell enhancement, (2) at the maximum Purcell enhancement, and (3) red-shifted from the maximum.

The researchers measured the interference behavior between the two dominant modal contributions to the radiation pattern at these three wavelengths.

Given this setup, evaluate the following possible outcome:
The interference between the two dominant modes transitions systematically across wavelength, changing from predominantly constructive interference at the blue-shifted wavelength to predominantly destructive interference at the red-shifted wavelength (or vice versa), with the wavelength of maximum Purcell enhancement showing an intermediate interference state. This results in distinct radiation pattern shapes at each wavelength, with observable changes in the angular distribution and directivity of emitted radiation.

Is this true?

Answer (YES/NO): NO